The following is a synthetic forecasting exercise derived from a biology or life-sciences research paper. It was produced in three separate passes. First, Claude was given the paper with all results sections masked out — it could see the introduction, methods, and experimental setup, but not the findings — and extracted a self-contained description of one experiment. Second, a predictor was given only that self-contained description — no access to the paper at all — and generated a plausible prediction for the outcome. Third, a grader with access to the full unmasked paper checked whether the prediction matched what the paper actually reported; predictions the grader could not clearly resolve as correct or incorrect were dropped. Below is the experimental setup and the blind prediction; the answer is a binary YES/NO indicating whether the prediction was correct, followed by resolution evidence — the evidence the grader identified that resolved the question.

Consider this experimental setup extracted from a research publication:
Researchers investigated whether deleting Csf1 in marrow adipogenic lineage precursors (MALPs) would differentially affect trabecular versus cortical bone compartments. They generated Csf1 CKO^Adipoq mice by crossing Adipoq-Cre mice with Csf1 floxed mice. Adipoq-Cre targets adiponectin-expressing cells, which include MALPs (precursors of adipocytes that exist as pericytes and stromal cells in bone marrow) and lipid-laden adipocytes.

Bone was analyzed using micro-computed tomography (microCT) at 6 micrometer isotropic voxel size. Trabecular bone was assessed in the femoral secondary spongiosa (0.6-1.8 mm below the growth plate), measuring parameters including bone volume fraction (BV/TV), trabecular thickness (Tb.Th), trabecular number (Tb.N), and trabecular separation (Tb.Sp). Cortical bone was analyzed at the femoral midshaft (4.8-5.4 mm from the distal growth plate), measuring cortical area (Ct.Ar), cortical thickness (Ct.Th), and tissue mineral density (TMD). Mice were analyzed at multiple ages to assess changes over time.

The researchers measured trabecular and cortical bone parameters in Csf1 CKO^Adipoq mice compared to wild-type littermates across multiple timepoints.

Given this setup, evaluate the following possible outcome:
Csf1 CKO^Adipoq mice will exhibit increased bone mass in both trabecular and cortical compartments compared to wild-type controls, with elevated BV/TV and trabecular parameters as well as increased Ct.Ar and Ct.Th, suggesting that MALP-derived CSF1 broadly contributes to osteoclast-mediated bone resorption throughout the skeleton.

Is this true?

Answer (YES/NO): NO